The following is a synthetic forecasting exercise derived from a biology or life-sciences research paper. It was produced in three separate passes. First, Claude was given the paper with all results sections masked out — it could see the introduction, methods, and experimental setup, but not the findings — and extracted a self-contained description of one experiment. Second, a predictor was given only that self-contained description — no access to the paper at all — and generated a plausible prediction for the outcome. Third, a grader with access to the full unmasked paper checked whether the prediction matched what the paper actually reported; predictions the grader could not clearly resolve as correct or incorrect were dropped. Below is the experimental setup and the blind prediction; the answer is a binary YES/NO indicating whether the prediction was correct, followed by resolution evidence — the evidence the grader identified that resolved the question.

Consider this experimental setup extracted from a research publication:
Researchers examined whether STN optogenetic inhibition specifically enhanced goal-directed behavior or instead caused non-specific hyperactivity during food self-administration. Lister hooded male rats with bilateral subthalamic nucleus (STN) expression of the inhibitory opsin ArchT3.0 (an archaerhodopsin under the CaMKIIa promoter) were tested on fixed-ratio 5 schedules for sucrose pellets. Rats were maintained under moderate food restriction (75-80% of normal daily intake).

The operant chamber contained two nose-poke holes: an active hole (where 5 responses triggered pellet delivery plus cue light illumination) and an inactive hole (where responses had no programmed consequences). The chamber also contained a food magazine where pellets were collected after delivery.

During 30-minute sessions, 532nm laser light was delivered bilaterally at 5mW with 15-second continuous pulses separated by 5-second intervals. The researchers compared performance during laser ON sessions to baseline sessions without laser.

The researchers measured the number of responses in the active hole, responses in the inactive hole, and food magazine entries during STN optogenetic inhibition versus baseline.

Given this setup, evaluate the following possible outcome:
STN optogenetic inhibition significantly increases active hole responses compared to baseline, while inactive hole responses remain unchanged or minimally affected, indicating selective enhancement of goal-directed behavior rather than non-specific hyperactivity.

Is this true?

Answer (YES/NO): YES